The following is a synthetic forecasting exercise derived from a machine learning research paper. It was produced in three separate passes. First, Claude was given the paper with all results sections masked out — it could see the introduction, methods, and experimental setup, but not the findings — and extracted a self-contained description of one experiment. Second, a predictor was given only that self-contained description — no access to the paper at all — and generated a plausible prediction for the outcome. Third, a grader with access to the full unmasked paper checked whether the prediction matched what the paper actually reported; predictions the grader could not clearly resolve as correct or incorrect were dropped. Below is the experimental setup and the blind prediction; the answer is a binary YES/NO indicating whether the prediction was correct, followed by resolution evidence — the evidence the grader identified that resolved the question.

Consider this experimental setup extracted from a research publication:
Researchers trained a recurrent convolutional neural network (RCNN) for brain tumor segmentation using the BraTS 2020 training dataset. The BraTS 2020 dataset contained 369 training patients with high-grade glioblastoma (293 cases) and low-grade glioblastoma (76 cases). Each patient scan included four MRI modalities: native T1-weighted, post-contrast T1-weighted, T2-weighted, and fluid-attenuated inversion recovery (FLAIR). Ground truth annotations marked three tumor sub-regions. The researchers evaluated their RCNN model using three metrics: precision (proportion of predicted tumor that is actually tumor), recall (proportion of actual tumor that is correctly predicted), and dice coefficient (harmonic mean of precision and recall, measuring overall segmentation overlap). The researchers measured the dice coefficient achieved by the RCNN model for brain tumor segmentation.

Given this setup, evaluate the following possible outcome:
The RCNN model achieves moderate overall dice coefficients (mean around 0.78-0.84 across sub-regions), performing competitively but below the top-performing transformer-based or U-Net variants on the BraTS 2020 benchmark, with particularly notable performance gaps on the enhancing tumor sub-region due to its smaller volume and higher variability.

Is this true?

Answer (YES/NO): NO